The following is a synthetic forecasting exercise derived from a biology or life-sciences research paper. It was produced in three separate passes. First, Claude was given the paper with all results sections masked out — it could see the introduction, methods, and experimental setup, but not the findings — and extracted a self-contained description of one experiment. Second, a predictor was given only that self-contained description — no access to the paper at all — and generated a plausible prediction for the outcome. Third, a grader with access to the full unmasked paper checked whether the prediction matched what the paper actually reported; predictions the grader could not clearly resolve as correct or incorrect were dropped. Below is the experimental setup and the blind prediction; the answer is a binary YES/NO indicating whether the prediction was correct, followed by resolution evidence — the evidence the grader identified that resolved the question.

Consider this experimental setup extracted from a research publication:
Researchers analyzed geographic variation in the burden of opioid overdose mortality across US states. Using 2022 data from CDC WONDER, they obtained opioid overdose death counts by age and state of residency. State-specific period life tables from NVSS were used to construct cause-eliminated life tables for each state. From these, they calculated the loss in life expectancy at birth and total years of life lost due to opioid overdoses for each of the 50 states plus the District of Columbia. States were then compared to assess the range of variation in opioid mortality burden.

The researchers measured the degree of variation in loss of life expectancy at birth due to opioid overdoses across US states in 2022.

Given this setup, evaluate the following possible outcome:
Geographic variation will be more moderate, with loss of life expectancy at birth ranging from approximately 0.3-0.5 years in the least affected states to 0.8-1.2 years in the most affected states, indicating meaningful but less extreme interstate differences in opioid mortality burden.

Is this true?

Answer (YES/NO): NO